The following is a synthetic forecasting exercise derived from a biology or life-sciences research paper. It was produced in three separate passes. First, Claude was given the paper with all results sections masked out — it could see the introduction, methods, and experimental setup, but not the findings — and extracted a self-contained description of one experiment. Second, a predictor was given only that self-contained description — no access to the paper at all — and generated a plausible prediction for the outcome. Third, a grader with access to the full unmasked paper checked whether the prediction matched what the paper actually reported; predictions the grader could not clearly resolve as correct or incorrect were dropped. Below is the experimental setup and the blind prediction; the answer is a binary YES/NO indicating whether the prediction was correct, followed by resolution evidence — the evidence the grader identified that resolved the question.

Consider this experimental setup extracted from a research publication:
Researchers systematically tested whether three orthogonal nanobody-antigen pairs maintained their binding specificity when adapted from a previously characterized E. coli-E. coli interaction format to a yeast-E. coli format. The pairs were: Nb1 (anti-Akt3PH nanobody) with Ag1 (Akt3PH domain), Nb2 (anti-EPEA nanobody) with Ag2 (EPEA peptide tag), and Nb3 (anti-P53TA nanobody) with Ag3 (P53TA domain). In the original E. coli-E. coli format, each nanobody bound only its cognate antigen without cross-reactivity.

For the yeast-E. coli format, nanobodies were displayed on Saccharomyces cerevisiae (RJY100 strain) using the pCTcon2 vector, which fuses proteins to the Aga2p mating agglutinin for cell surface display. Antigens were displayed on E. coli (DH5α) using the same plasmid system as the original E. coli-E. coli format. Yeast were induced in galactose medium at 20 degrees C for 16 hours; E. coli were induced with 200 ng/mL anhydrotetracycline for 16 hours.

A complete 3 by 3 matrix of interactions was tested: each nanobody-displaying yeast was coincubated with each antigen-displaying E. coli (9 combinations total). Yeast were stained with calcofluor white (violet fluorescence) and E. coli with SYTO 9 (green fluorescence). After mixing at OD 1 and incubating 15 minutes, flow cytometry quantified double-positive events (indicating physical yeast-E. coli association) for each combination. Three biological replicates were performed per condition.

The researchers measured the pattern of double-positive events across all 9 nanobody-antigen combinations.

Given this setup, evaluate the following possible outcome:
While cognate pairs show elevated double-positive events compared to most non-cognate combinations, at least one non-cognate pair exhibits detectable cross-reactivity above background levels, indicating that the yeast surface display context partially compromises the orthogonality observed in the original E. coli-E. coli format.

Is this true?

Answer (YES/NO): NO